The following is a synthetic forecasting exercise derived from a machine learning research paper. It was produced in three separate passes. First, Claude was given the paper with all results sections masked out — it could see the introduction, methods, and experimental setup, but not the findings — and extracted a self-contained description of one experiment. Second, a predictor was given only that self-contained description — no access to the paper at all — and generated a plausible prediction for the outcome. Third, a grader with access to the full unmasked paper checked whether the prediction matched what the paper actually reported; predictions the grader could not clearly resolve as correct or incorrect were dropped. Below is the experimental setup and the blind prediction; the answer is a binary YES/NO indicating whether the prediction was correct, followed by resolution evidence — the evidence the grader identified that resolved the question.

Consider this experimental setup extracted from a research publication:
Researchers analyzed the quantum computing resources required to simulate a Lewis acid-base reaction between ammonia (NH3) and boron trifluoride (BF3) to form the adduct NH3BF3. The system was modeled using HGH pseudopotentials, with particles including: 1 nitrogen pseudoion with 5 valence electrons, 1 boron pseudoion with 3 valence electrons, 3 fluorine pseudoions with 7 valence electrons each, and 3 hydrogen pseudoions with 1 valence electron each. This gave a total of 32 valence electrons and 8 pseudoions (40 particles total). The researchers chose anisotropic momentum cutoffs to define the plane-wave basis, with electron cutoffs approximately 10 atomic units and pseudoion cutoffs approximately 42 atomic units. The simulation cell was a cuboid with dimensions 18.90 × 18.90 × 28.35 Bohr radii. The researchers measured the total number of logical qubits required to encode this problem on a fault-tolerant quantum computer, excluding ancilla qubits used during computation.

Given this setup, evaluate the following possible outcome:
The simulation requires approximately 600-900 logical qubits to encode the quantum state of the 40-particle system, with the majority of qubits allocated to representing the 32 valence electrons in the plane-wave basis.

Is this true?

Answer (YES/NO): YES